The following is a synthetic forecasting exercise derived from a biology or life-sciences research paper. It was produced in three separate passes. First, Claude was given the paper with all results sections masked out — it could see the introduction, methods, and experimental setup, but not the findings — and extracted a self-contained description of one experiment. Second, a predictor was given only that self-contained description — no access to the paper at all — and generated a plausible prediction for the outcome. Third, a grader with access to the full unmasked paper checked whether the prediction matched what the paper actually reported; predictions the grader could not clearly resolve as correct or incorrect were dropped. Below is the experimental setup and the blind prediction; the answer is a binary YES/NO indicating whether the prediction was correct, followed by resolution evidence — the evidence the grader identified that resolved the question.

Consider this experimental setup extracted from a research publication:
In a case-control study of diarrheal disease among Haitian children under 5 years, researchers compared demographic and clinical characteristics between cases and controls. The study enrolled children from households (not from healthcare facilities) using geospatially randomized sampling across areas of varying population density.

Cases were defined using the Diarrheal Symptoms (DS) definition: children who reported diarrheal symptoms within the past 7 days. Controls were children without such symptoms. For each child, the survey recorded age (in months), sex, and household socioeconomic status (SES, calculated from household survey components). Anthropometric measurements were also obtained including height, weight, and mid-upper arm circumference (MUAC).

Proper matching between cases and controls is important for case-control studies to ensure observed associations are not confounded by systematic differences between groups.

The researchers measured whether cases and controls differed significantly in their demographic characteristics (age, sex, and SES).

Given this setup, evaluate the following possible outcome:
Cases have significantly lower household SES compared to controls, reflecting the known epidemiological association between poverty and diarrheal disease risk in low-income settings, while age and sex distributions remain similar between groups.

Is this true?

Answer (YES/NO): NO